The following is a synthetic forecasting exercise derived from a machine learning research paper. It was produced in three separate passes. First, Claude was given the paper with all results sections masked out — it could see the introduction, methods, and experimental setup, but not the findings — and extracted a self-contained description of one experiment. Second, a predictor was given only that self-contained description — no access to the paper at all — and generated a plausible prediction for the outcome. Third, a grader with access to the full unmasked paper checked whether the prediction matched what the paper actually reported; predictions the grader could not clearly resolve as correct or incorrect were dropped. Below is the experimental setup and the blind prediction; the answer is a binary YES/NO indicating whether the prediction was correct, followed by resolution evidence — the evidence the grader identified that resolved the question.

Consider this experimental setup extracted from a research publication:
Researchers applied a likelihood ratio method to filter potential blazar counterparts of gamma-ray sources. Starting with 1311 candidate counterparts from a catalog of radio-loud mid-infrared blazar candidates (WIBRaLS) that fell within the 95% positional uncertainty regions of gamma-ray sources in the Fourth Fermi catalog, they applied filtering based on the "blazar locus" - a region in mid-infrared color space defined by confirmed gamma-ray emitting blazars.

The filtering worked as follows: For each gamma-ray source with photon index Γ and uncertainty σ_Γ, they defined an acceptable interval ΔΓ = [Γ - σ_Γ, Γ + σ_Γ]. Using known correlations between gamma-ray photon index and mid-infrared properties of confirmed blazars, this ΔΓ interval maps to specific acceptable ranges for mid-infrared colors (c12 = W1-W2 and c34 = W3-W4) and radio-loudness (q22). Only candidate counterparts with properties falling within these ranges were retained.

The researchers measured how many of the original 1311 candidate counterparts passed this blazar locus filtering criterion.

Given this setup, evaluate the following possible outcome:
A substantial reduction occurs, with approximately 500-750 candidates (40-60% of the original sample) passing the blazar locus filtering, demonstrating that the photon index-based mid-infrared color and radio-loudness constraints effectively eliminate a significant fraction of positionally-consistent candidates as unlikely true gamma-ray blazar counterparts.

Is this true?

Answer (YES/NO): NO